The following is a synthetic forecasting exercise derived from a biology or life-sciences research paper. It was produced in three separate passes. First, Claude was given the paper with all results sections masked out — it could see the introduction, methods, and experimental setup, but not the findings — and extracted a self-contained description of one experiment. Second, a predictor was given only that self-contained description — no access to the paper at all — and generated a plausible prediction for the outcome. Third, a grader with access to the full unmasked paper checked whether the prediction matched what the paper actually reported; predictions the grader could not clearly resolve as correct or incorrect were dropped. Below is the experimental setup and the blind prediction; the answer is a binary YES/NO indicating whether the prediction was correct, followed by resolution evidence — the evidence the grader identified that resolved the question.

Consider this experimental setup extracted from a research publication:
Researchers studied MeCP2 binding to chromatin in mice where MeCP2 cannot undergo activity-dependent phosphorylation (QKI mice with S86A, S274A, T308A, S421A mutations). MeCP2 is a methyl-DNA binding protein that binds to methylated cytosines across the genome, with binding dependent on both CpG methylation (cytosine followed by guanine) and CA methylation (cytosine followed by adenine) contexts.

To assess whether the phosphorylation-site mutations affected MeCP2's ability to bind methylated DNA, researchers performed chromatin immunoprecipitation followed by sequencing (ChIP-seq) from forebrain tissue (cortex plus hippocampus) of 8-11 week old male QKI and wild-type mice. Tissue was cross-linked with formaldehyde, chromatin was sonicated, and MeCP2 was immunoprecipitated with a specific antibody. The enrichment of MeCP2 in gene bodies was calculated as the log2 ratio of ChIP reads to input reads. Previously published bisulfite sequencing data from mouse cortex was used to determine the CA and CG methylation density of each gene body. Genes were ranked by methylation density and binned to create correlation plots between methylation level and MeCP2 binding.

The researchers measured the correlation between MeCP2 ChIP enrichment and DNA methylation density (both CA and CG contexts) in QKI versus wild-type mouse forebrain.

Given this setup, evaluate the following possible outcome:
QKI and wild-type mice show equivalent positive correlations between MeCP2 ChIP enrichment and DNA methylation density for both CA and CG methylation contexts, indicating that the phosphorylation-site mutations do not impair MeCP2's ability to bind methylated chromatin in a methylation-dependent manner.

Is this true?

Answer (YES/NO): YES